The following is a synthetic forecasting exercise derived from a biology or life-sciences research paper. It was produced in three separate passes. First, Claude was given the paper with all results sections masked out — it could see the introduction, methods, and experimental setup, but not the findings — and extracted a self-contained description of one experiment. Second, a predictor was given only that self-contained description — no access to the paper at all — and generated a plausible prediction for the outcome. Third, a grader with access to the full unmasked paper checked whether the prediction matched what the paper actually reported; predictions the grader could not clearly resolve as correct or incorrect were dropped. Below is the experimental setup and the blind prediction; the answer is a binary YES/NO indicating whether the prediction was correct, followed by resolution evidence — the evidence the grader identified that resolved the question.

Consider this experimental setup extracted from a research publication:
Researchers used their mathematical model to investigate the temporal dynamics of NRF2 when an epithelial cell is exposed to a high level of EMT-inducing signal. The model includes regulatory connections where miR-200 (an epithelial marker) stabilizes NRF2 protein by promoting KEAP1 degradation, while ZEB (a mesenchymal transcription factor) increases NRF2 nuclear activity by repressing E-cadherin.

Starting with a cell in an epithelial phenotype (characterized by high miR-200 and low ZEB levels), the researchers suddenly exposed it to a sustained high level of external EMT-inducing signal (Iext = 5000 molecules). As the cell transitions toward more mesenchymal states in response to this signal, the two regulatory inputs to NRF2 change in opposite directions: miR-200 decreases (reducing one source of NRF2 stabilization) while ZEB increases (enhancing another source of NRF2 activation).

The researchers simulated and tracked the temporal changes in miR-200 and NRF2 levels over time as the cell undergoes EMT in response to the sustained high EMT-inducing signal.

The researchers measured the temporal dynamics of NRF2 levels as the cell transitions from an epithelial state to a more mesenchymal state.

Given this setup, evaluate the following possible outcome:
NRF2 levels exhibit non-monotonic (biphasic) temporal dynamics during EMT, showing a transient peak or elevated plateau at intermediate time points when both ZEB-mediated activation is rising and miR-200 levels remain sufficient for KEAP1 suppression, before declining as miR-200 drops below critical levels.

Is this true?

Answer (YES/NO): YES